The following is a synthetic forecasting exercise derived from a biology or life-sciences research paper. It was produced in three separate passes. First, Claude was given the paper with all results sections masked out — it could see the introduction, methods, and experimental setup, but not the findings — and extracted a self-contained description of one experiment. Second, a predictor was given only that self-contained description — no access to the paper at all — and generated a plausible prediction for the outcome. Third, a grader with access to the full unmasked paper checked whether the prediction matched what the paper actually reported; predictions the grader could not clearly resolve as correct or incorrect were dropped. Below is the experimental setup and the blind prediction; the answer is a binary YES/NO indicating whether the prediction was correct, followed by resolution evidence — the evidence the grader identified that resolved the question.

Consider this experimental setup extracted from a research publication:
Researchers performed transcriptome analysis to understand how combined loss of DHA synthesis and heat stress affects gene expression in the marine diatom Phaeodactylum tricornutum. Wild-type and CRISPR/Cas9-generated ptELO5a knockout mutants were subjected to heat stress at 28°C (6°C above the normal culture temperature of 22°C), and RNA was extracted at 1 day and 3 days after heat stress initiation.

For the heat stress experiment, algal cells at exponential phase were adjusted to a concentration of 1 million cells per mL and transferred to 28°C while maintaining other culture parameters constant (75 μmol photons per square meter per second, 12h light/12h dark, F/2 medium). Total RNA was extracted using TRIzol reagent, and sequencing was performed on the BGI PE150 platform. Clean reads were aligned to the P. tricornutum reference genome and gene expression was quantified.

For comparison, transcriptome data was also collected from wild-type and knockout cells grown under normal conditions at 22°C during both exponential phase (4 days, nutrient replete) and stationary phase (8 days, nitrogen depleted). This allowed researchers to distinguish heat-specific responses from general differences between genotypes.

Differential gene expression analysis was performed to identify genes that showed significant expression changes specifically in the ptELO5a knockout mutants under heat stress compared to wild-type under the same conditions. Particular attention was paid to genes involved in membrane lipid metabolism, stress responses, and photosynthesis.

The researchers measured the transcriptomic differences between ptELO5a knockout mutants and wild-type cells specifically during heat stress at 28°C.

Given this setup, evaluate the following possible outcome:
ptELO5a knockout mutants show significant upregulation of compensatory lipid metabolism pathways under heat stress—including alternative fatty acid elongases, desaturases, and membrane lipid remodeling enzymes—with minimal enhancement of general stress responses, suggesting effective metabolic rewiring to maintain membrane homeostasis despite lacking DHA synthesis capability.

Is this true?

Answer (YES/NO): NO